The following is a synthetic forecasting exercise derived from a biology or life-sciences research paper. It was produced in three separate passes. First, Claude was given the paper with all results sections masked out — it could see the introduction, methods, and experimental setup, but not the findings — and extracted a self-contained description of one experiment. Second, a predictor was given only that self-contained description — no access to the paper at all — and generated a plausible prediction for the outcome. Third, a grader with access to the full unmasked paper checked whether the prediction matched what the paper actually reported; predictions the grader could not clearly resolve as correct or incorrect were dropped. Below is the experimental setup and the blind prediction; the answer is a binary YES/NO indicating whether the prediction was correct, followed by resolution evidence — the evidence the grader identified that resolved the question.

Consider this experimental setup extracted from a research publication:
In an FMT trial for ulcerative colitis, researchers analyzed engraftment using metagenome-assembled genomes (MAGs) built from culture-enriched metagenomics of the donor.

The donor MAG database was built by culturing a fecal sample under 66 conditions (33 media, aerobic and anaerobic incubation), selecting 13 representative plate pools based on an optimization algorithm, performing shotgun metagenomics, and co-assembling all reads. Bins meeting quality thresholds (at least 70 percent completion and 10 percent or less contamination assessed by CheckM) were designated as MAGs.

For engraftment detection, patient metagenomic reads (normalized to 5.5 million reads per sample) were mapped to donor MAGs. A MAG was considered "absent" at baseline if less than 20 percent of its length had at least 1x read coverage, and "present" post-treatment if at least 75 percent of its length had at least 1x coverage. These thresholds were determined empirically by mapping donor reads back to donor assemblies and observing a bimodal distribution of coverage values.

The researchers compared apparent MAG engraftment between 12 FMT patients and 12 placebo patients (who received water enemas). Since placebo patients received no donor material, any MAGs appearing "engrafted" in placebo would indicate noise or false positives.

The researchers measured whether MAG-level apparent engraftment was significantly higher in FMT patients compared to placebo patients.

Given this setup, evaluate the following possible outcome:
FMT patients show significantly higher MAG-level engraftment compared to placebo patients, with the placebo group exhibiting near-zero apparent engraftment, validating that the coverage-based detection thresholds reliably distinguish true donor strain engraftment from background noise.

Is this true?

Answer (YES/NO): NO